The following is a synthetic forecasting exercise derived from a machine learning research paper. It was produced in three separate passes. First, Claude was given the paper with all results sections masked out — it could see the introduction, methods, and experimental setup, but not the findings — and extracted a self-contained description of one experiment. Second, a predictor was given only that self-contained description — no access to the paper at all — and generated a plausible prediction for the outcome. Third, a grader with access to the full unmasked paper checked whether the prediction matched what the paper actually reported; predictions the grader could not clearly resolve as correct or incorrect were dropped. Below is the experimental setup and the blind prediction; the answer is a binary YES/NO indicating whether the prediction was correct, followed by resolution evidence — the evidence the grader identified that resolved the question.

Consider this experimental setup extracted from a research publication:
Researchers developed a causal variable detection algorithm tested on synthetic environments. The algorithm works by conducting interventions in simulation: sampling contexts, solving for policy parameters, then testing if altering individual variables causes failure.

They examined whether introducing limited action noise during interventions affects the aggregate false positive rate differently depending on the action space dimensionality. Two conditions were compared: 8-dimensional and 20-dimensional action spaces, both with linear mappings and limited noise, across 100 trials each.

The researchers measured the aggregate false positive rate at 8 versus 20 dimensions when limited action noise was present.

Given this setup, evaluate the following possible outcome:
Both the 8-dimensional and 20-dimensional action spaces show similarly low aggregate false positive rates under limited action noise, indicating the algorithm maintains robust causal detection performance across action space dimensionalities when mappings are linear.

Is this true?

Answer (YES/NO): YES